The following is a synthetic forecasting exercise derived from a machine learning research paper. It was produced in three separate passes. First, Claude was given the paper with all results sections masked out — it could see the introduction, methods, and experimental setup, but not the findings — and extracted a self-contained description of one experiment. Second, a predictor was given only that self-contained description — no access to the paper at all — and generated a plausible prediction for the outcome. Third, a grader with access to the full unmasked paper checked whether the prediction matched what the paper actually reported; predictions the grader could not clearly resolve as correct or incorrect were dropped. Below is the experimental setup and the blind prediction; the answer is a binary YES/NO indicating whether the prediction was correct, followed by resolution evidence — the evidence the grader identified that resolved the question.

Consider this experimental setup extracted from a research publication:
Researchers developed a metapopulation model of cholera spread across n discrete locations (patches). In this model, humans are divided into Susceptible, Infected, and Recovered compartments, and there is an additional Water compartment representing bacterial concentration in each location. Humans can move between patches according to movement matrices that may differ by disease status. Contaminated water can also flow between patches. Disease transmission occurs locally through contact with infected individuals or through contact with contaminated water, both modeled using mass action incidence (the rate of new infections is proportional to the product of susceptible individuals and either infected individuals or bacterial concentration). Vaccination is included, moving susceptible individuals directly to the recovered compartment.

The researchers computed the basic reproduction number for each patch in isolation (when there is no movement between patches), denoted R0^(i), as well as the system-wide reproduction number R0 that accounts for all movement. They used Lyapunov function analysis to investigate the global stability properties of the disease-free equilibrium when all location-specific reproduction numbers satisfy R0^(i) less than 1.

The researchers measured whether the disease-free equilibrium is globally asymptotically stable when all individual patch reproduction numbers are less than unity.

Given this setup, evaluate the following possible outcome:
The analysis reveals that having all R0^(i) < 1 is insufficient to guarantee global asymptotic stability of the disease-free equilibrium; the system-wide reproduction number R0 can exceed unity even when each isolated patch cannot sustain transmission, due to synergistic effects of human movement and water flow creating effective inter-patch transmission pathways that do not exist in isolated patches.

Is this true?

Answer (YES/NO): NO